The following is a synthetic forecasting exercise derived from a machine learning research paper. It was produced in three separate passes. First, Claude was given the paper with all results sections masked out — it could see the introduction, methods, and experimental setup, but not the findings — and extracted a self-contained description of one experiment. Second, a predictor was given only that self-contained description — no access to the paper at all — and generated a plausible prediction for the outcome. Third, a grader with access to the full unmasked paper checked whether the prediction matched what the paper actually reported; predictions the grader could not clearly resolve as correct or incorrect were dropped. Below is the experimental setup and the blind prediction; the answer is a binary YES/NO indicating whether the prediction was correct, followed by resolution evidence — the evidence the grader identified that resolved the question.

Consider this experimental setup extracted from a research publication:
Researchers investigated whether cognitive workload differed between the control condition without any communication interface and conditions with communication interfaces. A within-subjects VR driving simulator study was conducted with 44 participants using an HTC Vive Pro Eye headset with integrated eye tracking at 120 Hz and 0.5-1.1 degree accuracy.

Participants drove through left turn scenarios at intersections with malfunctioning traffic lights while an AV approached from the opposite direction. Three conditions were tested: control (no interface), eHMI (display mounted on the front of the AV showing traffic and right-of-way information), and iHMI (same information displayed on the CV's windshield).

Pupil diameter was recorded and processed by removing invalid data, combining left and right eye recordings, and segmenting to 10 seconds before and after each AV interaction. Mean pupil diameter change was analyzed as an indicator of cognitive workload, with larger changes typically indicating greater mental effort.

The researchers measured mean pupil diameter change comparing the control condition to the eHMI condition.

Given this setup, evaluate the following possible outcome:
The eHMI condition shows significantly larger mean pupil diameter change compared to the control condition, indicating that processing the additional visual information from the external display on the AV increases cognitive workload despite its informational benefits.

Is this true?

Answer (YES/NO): NO